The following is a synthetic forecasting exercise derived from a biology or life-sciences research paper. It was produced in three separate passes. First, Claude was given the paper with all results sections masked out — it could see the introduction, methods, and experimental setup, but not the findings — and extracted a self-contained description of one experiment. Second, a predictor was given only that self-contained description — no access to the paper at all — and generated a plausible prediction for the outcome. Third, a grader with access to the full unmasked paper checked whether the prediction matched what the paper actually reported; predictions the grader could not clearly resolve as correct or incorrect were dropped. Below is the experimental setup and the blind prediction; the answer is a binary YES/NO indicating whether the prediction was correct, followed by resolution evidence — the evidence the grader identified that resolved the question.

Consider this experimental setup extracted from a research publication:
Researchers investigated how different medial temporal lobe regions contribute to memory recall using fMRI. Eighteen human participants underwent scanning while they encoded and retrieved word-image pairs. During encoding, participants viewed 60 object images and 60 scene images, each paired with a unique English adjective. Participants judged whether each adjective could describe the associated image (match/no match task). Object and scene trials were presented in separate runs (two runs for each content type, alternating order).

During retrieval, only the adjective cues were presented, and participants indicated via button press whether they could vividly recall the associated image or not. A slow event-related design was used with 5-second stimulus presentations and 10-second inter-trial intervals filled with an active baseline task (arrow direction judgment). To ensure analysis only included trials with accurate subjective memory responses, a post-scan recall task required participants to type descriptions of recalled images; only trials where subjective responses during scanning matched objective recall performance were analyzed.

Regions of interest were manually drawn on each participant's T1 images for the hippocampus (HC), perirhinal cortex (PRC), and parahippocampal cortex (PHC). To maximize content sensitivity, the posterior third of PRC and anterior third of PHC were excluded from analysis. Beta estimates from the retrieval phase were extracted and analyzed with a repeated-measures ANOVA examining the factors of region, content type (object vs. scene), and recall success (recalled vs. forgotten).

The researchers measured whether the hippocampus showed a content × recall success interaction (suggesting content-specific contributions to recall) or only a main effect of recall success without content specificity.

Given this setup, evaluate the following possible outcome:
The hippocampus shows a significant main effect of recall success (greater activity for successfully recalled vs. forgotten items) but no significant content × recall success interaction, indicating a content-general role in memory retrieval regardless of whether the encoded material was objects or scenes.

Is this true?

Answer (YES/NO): YES